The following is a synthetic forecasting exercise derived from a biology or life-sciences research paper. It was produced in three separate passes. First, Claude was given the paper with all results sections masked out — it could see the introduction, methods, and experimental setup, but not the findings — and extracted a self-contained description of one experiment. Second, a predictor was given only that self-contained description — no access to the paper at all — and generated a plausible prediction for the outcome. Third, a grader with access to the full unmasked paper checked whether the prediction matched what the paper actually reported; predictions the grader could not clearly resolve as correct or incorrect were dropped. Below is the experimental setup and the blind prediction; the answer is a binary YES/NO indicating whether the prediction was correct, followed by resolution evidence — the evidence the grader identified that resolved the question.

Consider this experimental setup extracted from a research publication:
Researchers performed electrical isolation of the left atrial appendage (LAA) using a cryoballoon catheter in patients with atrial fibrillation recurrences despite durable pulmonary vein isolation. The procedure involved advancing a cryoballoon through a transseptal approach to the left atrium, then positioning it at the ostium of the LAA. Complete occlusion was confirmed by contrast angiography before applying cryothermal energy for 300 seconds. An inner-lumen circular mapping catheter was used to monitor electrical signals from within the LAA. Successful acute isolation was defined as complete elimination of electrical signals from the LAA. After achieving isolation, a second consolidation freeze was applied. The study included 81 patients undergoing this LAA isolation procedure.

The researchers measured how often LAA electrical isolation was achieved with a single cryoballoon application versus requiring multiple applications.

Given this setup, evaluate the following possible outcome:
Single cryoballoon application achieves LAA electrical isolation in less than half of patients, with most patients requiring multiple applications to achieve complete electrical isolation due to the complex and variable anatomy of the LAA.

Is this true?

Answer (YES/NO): NO